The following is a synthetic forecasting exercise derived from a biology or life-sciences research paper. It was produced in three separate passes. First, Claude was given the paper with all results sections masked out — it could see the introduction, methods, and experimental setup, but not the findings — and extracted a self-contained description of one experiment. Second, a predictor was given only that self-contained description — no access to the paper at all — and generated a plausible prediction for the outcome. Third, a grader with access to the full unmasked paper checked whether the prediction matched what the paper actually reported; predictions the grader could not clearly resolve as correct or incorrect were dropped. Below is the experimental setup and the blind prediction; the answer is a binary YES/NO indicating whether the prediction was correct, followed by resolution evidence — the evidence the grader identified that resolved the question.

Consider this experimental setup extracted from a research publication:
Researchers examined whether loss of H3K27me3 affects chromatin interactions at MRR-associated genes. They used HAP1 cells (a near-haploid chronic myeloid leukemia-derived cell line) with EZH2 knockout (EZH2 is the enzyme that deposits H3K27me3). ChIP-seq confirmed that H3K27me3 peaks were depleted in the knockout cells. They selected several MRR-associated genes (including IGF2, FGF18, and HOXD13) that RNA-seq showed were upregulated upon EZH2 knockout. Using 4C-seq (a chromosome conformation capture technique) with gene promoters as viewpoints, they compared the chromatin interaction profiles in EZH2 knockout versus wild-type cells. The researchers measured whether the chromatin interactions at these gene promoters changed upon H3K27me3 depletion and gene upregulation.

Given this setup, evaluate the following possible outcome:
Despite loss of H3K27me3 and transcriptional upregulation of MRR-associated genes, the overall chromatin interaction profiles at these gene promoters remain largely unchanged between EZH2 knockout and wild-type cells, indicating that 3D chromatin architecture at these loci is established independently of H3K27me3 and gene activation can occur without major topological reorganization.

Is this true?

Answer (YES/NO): YES